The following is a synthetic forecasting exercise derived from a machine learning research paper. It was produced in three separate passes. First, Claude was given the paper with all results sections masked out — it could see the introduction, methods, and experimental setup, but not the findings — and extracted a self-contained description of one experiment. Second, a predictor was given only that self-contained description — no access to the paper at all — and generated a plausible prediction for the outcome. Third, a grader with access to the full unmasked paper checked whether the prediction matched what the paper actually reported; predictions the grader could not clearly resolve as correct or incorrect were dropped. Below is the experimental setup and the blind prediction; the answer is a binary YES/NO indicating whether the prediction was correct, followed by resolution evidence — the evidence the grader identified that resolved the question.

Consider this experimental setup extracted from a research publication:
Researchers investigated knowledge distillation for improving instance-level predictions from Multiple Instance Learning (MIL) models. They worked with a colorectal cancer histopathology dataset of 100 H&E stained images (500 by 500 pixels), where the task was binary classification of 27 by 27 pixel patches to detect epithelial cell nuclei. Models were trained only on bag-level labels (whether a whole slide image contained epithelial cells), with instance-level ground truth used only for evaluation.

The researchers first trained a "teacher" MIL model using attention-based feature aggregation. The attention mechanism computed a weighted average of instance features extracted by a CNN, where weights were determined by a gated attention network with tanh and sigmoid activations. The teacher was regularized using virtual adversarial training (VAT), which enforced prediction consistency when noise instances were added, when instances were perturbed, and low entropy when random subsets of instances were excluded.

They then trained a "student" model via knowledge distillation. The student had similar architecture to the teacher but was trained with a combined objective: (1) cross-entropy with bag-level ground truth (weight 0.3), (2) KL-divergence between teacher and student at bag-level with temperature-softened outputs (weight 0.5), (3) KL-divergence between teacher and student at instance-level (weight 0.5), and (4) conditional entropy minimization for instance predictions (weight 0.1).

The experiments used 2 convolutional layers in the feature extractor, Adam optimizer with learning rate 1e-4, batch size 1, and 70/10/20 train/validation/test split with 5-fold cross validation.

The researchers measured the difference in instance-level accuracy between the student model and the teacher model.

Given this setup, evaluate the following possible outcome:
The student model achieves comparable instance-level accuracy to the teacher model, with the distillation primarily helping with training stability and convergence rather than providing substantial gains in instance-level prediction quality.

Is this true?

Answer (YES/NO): NO